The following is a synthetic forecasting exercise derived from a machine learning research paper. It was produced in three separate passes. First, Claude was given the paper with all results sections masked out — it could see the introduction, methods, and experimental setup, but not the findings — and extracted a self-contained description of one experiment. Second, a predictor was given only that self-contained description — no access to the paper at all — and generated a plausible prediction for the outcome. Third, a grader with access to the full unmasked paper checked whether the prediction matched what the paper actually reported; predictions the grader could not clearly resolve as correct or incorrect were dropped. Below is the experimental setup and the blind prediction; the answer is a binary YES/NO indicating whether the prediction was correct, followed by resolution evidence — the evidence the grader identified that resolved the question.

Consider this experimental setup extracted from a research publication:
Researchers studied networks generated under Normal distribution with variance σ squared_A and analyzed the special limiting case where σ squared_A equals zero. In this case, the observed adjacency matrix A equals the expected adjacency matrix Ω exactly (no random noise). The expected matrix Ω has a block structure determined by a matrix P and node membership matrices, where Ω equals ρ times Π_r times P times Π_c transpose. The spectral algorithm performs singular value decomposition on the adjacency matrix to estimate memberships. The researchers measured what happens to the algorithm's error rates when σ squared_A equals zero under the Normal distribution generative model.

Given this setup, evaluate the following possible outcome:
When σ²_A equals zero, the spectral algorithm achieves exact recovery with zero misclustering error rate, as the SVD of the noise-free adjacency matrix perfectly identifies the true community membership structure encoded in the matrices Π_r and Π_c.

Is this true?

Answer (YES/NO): YES